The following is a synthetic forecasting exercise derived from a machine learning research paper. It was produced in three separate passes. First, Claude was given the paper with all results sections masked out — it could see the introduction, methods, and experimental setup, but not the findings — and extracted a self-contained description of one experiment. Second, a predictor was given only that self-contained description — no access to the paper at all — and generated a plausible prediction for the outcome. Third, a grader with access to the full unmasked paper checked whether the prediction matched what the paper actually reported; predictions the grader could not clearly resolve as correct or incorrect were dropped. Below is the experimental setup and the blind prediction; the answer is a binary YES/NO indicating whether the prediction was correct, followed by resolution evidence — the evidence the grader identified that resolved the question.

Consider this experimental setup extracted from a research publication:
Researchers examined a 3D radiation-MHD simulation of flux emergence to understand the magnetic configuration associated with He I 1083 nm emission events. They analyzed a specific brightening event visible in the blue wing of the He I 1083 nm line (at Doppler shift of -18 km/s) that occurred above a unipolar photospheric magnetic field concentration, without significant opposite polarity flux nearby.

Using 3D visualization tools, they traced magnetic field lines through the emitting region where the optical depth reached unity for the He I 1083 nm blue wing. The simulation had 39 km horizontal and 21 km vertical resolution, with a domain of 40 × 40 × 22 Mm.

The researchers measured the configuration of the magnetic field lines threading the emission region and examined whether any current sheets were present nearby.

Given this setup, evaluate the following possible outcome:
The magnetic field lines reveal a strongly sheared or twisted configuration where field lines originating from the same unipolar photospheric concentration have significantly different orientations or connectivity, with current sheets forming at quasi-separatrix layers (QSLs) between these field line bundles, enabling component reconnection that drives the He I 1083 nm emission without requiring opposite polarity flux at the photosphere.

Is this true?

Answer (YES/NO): NO